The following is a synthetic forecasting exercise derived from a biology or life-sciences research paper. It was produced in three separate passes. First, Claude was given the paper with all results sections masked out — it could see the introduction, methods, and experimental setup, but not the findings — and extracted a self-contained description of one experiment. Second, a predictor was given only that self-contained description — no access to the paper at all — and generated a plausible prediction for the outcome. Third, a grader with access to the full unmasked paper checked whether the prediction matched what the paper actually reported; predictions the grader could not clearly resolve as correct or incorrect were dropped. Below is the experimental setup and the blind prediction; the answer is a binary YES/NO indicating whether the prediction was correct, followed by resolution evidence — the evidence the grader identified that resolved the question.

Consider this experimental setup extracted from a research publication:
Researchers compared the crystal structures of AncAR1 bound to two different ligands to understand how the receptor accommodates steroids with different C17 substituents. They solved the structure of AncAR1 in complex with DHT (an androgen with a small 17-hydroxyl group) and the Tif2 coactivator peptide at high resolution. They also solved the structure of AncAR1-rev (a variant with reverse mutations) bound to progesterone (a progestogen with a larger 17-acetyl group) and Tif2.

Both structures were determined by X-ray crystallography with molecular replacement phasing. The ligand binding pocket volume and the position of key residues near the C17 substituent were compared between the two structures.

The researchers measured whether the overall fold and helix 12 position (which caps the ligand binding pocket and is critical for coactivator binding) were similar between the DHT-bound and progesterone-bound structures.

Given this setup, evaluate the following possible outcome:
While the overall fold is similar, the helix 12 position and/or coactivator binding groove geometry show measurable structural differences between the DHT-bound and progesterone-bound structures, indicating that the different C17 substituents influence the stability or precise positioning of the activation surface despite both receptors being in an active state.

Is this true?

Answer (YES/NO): YES